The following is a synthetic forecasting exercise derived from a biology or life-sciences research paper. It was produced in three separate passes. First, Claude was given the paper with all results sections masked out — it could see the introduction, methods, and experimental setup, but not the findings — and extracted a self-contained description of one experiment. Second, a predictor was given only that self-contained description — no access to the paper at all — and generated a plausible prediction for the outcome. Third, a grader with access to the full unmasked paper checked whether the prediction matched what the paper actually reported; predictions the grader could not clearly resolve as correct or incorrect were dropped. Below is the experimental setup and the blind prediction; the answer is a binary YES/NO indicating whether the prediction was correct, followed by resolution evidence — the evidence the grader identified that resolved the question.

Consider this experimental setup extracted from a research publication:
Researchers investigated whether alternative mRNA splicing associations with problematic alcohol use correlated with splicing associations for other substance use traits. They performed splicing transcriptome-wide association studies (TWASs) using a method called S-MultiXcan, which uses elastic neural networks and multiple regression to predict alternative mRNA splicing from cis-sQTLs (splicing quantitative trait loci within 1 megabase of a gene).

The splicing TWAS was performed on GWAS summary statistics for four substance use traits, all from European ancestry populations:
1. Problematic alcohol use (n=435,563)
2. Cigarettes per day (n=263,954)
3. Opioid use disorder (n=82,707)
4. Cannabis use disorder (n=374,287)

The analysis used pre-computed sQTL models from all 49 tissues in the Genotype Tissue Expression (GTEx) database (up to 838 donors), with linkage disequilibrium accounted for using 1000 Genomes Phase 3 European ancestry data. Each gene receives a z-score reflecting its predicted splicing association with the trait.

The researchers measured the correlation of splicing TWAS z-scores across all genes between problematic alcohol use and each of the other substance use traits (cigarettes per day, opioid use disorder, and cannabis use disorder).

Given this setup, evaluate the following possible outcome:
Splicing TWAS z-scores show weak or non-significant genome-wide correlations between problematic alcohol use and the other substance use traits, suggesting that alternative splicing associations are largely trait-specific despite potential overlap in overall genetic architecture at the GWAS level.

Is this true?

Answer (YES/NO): NO